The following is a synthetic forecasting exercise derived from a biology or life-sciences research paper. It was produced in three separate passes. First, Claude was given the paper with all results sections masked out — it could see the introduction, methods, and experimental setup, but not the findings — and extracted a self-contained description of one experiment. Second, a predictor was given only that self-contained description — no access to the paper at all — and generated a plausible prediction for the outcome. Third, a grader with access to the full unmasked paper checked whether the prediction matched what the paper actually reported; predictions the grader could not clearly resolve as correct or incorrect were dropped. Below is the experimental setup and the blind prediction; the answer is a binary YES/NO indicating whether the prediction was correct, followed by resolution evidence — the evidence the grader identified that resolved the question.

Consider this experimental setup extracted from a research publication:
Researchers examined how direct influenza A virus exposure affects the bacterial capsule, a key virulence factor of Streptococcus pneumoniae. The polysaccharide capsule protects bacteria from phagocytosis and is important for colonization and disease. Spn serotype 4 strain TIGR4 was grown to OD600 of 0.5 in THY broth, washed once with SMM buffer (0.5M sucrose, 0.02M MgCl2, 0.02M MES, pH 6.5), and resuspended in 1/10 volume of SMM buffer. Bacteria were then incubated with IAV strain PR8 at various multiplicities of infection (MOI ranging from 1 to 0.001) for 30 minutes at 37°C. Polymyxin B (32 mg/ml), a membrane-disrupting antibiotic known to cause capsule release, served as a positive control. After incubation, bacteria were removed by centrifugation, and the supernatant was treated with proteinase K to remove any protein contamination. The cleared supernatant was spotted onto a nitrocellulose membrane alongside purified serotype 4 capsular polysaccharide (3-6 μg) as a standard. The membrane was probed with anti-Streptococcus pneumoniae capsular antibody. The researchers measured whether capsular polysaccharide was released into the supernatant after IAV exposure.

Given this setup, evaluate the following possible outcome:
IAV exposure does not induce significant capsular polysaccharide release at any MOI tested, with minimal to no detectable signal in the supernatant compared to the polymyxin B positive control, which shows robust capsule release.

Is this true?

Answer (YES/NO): NO